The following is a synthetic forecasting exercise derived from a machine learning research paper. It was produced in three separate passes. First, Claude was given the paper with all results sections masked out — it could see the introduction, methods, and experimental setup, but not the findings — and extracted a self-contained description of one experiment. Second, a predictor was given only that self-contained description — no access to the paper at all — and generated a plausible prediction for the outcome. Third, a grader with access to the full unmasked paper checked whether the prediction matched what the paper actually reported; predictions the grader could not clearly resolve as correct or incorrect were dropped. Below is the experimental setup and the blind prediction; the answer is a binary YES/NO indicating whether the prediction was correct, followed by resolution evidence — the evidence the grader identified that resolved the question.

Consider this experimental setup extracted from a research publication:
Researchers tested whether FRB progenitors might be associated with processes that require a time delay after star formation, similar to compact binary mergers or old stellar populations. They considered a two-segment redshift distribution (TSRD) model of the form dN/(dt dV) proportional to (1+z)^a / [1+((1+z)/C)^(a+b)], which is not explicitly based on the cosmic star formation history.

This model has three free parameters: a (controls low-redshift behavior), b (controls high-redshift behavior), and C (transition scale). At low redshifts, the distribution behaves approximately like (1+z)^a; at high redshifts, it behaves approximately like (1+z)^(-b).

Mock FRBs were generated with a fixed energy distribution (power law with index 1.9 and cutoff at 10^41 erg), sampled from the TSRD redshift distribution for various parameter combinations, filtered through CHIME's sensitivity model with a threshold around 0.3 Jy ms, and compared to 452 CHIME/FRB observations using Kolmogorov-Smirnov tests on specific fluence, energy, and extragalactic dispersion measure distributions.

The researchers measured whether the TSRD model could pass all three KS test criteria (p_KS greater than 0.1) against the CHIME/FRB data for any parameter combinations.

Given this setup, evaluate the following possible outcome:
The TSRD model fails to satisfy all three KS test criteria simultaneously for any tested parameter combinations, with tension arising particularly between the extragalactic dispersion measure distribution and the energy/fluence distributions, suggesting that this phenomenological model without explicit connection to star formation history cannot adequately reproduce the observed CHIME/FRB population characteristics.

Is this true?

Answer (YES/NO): NO